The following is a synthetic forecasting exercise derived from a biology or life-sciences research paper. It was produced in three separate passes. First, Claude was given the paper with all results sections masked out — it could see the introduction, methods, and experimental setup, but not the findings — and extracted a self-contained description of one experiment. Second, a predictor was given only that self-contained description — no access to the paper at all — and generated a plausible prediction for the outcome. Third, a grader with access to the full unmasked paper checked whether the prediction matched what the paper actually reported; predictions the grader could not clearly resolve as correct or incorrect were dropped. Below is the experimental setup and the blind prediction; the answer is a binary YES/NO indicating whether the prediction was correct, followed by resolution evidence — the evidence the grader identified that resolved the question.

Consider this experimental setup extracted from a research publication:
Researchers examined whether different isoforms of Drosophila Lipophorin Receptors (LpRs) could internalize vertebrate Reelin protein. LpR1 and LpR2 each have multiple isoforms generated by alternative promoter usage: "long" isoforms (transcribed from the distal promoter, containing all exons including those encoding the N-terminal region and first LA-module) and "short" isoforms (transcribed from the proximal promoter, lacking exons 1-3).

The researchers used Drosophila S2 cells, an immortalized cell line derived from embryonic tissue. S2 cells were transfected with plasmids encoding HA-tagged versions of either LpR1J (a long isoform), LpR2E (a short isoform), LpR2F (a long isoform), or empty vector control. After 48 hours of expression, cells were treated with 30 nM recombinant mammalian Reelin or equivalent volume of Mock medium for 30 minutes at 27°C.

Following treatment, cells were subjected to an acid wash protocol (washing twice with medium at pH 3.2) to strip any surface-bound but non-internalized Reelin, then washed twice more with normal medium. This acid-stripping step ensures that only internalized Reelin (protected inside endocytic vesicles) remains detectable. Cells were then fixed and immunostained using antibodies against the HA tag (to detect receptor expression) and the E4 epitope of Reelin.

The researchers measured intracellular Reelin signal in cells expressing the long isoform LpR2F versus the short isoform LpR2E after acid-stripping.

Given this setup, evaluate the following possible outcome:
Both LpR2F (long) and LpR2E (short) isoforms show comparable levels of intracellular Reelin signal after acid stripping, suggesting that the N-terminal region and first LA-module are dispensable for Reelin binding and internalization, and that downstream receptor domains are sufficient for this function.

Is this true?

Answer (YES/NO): NO